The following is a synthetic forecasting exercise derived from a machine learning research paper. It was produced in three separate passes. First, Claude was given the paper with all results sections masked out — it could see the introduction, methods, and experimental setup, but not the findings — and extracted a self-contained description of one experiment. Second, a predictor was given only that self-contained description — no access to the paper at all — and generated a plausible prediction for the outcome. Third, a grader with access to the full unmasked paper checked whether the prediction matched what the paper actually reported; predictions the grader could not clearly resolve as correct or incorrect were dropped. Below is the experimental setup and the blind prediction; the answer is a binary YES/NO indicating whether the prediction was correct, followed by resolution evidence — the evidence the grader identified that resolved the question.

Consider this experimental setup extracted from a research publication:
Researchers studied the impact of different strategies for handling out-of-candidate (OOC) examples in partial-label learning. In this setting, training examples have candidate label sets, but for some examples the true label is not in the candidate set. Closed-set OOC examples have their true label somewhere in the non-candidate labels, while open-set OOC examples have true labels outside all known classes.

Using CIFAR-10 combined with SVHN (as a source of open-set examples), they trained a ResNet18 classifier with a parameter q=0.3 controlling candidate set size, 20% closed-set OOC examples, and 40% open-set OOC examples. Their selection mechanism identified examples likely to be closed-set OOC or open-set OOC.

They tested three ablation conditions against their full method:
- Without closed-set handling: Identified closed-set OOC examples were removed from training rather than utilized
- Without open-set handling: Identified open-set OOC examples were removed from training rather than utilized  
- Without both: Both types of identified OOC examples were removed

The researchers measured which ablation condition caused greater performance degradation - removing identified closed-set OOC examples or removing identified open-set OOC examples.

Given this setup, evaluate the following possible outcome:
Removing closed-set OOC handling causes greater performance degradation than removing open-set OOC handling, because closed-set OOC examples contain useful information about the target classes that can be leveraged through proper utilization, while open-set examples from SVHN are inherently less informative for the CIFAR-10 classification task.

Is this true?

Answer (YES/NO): YES